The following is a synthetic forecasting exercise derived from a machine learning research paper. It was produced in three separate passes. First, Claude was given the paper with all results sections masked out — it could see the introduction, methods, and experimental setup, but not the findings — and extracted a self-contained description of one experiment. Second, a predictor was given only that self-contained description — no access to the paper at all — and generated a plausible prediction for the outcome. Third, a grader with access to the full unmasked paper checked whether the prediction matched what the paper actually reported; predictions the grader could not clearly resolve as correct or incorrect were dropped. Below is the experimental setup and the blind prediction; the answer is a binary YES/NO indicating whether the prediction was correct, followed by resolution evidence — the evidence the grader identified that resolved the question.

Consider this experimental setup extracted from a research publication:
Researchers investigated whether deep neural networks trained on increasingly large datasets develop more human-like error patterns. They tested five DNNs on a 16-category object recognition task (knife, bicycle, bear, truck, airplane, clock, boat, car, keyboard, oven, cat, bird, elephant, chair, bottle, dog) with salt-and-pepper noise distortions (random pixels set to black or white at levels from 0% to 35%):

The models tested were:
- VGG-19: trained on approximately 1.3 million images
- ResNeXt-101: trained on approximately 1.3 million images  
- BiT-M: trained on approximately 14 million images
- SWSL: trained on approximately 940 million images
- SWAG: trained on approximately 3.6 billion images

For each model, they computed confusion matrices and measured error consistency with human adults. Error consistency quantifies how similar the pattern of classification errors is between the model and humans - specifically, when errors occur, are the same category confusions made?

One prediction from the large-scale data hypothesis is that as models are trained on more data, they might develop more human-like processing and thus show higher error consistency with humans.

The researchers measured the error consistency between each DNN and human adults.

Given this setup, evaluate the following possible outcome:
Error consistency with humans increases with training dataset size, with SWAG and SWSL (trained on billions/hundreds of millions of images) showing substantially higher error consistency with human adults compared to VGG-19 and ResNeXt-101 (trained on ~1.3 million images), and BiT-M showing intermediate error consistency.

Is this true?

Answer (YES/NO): NO